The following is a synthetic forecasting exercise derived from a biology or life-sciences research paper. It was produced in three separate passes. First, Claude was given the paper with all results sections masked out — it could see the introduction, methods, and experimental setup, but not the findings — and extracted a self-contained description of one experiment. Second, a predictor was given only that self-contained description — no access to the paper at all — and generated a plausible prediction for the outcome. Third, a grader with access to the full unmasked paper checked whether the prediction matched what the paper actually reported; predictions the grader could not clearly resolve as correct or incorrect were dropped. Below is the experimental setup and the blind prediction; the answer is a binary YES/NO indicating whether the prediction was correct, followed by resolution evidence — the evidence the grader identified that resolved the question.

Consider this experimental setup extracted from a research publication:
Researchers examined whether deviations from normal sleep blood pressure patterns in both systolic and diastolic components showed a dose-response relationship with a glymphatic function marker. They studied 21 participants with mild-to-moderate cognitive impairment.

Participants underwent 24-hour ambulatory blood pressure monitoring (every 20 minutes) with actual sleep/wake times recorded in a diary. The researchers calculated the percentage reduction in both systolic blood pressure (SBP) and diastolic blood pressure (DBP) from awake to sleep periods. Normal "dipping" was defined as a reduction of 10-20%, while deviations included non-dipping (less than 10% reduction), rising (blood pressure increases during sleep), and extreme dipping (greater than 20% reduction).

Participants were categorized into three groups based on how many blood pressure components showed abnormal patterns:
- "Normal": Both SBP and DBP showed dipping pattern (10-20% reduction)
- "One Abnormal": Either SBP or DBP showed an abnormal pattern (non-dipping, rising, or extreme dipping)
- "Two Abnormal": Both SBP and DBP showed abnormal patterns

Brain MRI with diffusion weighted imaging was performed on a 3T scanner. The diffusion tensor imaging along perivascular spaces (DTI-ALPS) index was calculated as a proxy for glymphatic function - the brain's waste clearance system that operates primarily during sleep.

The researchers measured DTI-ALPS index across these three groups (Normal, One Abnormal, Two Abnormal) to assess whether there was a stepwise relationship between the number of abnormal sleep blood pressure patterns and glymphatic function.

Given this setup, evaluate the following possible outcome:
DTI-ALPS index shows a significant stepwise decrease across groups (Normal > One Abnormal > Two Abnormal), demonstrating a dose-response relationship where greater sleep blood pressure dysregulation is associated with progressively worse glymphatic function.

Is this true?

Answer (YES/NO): NO